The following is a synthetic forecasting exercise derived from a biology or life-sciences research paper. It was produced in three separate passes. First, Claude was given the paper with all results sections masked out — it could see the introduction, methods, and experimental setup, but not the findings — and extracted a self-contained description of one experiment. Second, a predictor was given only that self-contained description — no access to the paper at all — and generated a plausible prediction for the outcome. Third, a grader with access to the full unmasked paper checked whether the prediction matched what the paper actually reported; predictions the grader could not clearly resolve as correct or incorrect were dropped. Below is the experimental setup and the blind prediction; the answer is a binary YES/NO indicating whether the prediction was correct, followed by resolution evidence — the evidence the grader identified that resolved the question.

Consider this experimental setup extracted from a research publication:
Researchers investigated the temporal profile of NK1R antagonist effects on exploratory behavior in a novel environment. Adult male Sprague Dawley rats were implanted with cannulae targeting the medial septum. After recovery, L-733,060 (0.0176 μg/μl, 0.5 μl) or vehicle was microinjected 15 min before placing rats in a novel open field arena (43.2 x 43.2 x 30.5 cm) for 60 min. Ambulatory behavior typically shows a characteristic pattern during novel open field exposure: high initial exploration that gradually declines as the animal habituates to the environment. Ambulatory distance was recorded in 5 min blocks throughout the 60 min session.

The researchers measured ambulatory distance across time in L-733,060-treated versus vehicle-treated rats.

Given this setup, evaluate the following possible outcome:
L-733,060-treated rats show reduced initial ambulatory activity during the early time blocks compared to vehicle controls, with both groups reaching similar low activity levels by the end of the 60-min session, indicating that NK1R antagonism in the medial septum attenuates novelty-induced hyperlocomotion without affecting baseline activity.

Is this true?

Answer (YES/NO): NO